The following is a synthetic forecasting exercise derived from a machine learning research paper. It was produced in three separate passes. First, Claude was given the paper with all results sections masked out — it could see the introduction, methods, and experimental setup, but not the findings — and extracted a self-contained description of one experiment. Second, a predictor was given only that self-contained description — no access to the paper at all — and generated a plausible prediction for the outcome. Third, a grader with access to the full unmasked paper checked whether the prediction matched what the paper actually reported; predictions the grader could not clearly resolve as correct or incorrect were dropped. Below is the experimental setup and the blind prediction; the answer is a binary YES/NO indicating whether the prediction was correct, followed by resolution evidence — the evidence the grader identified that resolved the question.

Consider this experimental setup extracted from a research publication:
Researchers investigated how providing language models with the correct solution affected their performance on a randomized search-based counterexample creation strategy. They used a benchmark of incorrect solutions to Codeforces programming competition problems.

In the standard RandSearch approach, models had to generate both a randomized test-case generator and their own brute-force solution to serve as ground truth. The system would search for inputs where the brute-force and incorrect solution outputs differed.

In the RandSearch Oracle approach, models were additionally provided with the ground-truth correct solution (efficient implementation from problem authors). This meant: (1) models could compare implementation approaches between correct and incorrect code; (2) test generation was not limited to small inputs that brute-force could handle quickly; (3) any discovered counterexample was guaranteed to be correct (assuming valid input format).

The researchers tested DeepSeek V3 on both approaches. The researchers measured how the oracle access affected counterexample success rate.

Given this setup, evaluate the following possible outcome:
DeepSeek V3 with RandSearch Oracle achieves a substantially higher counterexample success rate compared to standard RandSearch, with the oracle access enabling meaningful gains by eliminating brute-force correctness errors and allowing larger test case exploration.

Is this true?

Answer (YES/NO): YES